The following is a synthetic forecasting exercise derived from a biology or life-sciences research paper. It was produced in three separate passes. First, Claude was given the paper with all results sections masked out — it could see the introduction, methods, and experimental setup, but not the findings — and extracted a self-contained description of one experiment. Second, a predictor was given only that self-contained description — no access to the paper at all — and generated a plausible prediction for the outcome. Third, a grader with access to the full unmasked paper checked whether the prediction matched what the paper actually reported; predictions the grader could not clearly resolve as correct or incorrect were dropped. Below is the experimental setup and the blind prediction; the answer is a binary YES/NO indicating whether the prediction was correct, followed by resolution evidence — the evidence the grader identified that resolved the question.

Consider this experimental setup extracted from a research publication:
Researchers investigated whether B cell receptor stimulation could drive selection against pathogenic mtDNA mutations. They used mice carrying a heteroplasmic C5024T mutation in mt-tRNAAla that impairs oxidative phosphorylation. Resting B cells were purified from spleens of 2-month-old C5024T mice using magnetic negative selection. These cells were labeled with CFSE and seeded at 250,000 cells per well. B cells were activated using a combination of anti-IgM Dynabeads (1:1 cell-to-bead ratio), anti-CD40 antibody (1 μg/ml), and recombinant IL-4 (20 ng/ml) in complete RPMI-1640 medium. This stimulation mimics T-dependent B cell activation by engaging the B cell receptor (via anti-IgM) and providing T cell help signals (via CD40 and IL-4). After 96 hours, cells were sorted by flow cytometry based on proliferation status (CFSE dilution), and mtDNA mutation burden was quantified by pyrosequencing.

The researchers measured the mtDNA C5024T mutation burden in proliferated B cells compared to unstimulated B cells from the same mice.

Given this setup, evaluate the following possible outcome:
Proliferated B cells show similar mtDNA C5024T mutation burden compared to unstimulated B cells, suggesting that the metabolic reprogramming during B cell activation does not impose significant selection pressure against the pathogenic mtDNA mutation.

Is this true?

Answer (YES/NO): NO